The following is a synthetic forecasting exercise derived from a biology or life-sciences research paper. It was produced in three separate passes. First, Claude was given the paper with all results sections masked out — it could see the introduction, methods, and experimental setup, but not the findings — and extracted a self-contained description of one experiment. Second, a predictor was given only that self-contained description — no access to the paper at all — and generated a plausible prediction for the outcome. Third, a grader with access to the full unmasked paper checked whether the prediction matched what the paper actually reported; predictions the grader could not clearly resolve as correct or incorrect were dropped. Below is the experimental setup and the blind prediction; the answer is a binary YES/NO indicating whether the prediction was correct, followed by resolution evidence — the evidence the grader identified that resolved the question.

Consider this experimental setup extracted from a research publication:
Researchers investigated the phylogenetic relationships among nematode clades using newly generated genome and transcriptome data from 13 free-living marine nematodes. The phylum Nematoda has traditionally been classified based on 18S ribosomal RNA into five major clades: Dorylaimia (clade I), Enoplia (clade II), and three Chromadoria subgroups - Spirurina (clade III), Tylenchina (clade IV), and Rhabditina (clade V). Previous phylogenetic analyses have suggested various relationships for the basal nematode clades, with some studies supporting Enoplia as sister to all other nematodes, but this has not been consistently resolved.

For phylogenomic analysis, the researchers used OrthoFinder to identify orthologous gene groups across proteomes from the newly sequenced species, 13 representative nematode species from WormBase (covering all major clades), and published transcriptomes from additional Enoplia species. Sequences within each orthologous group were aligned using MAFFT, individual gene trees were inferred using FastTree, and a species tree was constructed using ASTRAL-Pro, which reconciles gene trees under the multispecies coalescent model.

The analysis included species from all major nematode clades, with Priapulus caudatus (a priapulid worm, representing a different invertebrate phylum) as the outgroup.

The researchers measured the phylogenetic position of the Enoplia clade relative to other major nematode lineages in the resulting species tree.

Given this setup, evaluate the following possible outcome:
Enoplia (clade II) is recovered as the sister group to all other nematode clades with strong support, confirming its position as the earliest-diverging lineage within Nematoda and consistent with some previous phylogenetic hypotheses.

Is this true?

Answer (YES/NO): YES